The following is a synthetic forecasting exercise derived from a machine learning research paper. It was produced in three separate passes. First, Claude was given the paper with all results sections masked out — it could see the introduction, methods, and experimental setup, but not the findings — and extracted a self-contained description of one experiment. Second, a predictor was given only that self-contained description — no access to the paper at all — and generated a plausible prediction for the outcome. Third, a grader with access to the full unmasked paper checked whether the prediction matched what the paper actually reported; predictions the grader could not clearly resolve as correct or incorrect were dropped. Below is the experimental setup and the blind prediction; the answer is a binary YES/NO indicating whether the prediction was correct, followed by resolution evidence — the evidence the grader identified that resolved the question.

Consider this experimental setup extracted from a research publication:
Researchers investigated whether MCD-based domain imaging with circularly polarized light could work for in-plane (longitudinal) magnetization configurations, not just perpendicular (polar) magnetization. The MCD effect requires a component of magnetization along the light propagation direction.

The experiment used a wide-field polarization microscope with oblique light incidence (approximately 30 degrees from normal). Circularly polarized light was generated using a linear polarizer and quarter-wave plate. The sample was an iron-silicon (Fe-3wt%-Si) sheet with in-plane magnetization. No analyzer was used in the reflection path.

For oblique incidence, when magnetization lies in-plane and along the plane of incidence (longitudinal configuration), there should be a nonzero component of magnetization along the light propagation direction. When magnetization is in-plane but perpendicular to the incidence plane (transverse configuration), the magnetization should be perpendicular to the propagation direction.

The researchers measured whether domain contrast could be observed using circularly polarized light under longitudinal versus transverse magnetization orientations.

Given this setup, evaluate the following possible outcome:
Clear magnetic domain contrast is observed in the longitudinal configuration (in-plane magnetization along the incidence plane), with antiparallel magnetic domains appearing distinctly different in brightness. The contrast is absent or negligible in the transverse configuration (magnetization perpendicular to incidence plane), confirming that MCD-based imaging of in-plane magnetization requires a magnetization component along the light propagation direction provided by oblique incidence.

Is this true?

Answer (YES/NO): NO